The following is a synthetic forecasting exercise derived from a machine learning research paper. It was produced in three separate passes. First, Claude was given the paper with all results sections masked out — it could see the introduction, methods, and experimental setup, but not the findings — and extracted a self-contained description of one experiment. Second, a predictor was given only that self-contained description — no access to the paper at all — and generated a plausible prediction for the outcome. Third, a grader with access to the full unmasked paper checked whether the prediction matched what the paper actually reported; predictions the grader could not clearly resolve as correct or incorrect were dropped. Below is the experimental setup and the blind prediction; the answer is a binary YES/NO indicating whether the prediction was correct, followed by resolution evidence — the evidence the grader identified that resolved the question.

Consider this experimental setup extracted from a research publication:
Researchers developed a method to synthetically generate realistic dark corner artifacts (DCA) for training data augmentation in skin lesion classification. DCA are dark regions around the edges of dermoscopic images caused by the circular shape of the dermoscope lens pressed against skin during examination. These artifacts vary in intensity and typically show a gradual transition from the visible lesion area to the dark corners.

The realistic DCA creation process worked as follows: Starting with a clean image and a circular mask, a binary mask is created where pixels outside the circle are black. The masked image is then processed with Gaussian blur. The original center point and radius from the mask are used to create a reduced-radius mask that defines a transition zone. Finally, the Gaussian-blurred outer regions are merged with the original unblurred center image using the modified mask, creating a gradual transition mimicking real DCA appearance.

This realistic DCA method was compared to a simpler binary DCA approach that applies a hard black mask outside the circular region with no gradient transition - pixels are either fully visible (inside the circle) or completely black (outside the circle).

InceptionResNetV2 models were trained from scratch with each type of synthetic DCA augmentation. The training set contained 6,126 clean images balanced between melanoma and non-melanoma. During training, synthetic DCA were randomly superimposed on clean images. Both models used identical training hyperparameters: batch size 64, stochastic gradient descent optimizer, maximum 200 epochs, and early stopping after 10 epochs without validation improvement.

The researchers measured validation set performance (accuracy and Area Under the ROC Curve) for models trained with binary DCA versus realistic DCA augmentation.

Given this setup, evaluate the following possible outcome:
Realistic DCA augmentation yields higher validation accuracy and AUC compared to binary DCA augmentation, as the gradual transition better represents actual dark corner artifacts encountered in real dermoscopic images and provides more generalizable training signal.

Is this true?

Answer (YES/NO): NO